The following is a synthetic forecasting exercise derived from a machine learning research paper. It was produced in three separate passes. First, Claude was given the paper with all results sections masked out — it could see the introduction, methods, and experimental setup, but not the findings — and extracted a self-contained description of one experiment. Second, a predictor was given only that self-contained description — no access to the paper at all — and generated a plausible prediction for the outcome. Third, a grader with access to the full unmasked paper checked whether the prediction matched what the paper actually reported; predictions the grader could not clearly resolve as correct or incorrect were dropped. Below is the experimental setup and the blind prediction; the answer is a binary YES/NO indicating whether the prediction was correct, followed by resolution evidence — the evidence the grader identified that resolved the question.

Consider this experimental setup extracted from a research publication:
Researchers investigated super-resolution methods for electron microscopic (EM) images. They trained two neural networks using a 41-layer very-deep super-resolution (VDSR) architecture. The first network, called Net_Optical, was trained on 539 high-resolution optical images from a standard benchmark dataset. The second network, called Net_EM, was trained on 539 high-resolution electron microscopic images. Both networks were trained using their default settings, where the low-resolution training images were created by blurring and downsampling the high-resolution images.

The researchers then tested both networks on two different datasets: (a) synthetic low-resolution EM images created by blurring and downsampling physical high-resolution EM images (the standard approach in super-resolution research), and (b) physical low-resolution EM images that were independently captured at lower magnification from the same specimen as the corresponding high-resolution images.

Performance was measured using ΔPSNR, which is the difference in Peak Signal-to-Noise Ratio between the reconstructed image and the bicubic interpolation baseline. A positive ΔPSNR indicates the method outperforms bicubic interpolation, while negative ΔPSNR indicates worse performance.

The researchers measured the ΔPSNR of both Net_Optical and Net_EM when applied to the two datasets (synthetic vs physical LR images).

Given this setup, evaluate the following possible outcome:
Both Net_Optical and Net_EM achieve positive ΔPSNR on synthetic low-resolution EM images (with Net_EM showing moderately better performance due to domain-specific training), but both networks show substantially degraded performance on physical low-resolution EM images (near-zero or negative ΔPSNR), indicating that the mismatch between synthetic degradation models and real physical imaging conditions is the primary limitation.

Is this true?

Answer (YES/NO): YES